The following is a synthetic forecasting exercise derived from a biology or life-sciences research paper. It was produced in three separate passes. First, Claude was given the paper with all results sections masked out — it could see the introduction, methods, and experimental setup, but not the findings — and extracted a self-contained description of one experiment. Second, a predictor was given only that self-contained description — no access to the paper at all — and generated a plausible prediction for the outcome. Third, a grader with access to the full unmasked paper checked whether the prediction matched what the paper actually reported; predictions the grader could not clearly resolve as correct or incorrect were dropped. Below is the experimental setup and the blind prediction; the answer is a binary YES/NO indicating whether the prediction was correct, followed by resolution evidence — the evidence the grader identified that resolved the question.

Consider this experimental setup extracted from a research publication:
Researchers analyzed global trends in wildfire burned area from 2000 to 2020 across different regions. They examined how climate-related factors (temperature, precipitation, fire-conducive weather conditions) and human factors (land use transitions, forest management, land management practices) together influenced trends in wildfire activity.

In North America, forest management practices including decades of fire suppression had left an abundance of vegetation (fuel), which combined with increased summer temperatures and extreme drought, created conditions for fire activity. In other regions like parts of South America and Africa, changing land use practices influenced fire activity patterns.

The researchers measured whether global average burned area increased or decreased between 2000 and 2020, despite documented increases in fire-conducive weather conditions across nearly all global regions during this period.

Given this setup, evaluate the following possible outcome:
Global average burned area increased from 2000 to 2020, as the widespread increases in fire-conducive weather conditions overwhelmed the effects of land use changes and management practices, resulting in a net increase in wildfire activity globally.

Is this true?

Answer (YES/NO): NO